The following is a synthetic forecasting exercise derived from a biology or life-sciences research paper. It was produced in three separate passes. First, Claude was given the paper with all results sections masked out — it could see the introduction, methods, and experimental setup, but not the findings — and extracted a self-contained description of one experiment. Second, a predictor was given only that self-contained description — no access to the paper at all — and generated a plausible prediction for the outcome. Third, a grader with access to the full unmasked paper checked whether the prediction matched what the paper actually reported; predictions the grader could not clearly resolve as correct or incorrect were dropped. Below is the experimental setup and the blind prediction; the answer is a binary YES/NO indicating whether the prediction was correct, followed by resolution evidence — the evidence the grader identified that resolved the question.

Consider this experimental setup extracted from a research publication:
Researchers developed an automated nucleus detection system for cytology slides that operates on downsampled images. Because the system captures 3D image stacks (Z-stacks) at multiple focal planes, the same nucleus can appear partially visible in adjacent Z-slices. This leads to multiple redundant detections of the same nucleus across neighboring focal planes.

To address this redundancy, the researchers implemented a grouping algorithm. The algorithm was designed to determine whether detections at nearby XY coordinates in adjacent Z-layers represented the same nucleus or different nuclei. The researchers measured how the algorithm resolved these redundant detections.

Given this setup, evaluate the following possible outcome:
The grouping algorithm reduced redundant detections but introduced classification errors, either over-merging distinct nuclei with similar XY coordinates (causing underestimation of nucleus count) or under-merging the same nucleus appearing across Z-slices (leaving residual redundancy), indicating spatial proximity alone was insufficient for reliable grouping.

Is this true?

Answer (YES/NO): NO